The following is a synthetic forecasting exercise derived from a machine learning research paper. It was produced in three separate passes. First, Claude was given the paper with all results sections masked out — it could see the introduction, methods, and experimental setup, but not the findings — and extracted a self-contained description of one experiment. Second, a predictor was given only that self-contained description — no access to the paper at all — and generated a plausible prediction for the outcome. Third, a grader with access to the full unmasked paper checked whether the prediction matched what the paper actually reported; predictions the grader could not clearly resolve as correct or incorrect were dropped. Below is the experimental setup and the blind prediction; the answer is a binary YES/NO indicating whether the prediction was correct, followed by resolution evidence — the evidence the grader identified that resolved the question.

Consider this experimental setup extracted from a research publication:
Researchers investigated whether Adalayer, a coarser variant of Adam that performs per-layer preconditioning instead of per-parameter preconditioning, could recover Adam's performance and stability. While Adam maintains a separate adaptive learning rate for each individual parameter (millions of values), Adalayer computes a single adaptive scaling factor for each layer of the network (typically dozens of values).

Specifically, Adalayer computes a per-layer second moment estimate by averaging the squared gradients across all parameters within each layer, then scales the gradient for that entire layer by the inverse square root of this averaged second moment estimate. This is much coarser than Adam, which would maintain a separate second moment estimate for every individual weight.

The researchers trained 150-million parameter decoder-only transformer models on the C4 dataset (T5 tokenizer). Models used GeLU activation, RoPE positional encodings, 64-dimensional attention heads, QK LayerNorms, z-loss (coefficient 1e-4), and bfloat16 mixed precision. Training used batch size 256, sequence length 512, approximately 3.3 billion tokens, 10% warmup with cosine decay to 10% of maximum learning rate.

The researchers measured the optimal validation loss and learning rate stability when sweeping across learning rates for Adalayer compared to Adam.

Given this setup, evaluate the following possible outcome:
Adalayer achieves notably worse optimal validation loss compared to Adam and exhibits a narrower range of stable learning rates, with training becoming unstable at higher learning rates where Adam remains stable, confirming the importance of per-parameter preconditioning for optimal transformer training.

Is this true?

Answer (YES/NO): NO